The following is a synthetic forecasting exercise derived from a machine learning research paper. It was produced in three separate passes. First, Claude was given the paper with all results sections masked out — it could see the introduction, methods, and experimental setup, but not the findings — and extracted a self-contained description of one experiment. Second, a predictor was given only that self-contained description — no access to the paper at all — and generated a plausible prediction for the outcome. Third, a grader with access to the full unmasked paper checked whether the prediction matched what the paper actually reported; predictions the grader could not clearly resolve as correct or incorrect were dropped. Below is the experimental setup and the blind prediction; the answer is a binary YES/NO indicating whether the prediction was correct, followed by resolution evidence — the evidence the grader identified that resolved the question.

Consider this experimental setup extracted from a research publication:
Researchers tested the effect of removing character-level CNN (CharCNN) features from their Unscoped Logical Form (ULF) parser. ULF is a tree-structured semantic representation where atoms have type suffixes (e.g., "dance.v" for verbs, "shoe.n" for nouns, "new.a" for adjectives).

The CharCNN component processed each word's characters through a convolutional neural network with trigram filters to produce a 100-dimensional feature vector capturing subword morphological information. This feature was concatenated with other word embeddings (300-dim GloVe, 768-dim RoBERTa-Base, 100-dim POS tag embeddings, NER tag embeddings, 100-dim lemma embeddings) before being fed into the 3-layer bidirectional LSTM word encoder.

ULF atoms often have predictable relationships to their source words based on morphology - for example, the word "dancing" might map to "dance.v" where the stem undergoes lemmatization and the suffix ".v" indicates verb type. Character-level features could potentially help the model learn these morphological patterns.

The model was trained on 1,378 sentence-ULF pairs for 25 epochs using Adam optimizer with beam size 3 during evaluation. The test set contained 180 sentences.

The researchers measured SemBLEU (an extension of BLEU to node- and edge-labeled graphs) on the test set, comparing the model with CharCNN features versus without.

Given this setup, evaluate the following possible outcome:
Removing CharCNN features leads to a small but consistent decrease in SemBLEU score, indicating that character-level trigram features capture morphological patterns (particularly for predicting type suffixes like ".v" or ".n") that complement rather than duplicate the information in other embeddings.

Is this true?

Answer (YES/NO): NO